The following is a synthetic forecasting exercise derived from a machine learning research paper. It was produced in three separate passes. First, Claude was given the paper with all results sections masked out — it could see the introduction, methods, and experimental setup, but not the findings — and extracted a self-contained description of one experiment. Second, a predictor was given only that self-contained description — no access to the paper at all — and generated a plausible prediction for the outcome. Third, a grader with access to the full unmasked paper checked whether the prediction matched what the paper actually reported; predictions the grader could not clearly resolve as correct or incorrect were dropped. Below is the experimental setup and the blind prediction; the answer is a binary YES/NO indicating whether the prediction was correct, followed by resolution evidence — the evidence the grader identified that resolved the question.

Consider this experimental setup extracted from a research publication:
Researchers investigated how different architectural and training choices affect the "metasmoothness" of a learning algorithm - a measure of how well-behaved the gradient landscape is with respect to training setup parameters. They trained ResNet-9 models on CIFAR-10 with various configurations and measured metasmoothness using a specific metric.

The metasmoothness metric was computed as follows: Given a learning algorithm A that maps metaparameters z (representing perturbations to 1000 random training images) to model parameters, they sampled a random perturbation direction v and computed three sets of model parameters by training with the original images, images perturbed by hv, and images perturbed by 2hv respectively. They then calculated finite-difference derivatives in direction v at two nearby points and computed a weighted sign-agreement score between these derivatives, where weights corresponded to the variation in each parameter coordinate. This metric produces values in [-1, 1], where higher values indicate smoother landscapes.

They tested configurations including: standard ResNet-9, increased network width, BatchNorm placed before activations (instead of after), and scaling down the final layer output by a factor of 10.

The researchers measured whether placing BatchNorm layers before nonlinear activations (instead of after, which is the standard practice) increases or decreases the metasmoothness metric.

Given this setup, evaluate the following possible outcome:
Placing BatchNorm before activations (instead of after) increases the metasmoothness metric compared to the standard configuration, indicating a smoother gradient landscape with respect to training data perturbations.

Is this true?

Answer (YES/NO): YES